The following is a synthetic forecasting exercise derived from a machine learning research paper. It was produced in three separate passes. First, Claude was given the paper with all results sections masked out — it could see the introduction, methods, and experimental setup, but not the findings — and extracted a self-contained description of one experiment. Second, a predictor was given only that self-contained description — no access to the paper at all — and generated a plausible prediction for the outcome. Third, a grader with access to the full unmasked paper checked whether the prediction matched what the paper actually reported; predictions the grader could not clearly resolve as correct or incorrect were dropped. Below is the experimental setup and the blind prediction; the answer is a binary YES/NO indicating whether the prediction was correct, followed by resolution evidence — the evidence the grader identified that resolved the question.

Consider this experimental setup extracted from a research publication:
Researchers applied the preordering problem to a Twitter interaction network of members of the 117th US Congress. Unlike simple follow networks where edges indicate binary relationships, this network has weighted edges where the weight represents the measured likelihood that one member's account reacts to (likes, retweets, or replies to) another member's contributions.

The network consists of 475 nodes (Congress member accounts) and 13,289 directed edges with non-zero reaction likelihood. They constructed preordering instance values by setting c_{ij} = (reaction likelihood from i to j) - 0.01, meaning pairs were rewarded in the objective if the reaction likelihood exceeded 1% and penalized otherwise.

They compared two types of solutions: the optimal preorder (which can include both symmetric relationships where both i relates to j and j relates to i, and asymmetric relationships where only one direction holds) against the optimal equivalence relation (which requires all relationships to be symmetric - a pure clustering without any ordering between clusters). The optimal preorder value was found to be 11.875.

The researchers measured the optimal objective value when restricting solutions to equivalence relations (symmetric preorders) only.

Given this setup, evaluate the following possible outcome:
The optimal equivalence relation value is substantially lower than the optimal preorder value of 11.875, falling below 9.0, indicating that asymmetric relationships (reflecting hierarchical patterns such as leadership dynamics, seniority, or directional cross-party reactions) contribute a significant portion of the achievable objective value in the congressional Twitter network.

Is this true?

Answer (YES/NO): YES